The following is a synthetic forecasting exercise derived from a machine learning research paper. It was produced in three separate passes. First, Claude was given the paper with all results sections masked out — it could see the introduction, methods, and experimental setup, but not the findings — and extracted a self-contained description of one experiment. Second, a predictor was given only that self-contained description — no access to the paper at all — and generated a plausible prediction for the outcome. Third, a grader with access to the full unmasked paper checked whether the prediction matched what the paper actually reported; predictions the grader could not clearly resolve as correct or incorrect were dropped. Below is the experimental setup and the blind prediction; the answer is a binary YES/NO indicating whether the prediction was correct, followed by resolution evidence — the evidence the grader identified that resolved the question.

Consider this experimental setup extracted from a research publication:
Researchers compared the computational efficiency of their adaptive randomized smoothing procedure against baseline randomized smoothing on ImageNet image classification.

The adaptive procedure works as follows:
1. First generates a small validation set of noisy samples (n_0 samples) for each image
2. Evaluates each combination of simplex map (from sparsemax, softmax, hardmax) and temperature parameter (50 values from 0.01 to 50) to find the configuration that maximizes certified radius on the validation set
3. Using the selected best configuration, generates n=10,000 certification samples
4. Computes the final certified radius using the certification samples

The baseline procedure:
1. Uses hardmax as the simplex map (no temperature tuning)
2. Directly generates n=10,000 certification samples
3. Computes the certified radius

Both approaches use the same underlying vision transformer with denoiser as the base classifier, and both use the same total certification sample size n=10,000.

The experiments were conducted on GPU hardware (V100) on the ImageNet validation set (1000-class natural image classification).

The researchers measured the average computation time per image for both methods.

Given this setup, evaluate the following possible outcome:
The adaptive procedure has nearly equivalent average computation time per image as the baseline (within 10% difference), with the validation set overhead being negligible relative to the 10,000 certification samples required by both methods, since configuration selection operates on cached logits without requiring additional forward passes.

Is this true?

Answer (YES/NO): YES